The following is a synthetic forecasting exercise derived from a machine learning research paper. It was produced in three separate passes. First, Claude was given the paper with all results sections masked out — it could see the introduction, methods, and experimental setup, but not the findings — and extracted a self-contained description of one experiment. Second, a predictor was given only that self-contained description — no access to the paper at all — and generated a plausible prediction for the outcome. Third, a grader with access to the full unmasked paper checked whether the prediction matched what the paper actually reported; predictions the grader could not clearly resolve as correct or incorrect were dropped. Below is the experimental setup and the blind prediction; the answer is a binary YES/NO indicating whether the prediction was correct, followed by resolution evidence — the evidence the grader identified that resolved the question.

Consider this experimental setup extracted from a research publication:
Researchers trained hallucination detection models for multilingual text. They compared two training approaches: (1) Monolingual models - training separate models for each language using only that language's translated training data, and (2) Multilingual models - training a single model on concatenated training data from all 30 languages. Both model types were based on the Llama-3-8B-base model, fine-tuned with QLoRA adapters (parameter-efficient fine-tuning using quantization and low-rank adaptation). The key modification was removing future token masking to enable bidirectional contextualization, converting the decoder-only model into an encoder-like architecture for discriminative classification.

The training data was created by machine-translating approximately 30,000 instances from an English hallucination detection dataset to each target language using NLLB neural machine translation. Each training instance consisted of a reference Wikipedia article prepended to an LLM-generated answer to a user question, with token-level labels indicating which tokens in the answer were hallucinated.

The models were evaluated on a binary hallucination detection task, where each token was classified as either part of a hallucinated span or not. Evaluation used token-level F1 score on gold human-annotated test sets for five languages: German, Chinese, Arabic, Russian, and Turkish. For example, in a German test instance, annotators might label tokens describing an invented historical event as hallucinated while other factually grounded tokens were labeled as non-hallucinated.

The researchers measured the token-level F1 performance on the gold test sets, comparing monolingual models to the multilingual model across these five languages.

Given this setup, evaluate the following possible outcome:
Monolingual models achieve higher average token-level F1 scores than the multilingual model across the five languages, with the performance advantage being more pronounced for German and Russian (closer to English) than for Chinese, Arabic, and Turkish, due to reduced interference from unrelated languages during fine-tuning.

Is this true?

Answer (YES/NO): NO